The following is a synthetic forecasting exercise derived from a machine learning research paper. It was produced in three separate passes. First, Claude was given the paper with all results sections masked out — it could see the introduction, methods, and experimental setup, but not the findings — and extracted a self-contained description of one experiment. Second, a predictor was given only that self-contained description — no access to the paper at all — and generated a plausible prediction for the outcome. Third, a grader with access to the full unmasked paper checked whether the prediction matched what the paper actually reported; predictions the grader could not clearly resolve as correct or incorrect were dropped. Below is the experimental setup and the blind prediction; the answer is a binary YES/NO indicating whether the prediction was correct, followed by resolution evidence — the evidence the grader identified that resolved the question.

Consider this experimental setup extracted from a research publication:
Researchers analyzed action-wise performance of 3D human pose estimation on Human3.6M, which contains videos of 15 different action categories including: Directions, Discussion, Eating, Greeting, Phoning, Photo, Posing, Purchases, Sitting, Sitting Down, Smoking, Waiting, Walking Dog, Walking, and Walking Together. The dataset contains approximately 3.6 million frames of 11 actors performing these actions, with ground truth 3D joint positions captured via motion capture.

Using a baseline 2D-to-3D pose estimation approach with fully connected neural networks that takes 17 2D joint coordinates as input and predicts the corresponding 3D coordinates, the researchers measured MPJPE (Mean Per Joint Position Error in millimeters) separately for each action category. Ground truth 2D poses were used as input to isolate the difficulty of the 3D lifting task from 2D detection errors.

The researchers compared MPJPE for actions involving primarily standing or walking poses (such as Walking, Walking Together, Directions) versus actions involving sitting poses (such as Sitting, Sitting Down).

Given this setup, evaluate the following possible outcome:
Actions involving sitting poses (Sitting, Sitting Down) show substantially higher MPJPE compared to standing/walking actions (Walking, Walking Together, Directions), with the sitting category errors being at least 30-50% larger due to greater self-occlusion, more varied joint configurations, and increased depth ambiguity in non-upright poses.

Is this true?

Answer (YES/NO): YES